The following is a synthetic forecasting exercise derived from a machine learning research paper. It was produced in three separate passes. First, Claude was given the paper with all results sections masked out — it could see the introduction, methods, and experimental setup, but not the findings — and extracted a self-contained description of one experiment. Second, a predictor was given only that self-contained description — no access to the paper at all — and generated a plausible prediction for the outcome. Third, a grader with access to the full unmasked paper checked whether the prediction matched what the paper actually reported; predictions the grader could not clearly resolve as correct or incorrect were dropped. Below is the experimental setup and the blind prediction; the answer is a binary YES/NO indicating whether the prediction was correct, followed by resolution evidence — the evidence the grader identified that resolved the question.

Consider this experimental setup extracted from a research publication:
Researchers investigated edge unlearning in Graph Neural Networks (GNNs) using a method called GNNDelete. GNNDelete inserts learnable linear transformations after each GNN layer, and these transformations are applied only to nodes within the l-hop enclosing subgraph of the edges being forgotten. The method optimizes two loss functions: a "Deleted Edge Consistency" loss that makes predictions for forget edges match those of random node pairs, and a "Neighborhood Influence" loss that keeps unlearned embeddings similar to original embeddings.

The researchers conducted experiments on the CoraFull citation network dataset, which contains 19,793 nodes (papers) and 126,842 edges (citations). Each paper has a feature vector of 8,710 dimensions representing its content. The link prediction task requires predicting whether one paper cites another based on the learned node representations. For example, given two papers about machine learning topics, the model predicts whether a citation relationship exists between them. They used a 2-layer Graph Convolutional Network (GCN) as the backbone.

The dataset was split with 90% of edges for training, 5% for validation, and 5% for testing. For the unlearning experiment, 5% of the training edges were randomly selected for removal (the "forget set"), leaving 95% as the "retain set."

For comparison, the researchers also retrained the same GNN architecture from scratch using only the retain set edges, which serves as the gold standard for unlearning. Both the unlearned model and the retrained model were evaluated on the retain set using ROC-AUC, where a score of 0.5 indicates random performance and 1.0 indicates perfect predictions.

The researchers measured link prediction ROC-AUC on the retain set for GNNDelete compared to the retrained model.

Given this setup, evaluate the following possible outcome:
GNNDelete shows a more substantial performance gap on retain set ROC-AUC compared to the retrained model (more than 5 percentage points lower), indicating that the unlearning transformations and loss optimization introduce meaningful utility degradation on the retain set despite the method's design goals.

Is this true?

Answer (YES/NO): NO